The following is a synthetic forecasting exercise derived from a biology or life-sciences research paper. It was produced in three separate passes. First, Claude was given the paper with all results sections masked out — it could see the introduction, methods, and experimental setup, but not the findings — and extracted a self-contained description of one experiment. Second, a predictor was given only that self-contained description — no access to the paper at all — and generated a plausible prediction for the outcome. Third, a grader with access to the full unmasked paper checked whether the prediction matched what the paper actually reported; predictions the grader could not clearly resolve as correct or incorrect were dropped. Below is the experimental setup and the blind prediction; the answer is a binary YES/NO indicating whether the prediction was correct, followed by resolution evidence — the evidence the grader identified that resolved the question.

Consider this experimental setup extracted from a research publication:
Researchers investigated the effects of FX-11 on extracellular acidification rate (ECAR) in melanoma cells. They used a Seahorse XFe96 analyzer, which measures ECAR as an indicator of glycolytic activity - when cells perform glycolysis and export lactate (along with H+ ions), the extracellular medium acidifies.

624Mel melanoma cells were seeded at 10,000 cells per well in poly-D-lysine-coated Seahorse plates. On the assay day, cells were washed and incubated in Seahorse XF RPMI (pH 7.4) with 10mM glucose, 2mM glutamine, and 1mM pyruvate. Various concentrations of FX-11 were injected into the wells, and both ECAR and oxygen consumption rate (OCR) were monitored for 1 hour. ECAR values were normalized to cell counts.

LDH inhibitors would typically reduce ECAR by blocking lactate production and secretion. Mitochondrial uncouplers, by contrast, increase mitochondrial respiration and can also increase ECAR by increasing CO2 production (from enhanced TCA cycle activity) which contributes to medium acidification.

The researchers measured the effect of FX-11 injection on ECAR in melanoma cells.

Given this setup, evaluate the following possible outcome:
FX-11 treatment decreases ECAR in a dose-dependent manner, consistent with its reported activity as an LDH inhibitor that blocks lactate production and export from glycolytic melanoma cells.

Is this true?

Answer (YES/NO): NO